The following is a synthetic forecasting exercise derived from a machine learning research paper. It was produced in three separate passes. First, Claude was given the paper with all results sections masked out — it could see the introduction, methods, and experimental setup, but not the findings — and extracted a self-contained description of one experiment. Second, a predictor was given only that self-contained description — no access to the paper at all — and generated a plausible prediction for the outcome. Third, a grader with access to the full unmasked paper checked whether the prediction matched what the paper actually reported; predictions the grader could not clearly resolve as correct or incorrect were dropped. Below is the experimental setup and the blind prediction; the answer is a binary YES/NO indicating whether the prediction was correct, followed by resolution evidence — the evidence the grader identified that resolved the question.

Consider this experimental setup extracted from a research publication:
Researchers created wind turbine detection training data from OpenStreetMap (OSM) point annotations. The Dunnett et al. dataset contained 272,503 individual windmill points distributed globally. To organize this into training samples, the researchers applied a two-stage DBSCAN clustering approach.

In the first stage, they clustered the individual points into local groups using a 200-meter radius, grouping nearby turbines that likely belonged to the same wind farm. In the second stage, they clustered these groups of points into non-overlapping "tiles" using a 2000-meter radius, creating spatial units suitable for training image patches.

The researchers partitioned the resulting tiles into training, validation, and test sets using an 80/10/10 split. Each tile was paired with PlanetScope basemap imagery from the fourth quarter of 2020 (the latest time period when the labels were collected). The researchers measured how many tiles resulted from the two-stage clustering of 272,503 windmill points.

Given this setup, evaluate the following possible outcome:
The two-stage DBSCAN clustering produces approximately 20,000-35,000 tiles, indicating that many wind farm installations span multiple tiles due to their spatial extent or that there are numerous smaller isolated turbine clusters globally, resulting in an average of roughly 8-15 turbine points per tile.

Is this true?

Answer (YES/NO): NO